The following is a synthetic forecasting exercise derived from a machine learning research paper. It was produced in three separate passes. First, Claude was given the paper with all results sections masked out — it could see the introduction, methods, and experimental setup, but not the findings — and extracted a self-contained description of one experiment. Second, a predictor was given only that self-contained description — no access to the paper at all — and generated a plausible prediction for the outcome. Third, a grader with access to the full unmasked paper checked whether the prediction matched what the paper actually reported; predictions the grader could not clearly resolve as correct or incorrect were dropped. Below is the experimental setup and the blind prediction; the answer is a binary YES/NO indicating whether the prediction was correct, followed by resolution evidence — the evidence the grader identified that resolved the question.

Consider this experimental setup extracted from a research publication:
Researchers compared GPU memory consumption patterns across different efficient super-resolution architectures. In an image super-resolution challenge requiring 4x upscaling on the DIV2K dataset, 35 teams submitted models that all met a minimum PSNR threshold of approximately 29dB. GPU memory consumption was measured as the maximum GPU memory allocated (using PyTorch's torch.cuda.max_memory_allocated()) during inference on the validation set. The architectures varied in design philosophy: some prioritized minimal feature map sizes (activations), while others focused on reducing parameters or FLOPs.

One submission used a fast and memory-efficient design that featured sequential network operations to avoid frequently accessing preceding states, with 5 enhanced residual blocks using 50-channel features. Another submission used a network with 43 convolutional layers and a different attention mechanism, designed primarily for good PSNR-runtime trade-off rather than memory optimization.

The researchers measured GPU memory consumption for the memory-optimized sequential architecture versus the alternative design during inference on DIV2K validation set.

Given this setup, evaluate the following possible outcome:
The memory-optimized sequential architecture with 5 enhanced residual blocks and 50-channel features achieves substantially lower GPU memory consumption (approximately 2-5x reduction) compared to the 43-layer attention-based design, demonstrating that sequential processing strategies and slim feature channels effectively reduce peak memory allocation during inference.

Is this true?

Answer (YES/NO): YES